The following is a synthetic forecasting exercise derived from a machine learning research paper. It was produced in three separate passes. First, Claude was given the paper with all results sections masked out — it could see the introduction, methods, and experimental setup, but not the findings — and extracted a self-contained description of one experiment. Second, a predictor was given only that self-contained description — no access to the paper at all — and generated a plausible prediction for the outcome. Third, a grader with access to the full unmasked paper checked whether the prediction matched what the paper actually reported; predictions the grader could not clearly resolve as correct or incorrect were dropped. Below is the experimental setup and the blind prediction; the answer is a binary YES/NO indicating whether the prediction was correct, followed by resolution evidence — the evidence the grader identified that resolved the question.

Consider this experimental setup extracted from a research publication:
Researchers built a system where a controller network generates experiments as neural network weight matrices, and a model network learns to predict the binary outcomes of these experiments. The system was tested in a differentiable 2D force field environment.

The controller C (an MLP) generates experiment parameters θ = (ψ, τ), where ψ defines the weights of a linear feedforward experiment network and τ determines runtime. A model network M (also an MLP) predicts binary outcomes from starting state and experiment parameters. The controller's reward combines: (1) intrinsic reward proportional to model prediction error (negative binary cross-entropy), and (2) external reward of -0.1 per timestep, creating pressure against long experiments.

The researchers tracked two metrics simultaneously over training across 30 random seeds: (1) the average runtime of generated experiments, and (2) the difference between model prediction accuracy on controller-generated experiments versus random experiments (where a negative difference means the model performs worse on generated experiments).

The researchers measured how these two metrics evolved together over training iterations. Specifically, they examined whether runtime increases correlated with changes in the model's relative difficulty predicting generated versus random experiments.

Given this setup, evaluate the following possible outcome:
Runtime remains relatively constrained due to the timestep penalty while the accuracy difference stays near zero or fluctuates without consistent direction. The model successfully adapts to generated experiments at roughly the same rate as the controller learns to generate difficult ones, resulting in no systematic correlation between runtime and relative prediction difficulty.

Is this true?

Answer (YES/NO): NO